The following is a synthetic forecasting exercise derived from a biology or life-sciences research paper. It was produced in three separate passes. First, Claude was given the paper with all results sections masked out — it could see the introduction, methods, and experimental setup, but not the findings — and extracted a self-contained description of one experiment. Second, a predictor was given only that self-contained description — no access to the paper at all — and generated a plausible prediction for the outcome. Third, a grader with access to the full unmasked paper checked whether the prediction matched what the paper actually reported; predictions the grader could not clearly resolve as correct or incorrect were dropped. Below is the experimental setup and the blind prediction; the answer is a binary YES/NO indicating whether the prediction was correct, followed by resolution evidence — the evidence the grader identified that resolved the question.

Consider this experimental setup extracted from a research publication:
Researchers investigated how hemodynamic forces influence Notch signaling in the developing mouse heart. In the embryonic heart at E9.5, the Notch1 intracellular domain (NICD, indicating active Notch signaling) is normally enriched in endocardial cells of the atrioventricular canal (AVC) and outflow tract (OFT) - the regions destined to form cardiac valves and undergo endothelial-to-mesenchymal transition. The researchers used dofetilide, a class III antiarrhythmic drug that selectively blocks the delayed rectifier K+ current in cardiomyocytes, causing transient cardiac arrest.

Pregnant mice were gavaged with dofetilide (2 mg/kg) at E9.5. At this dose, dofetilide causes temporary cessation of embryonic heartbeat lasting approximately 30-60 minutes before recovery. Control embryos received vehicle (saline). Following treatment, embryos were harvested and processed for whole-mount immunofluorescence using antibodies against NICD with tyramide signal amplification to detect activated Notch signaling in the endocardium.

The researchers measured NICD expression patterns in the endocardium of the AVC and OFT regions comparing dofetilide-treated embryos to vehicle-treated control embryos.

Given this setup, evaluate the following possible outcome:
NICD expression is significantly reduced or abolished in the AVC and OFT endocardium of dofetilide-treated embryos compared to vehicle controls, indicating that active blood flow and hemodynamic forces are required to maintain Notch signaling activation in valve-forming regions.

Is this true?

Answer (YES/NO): YES